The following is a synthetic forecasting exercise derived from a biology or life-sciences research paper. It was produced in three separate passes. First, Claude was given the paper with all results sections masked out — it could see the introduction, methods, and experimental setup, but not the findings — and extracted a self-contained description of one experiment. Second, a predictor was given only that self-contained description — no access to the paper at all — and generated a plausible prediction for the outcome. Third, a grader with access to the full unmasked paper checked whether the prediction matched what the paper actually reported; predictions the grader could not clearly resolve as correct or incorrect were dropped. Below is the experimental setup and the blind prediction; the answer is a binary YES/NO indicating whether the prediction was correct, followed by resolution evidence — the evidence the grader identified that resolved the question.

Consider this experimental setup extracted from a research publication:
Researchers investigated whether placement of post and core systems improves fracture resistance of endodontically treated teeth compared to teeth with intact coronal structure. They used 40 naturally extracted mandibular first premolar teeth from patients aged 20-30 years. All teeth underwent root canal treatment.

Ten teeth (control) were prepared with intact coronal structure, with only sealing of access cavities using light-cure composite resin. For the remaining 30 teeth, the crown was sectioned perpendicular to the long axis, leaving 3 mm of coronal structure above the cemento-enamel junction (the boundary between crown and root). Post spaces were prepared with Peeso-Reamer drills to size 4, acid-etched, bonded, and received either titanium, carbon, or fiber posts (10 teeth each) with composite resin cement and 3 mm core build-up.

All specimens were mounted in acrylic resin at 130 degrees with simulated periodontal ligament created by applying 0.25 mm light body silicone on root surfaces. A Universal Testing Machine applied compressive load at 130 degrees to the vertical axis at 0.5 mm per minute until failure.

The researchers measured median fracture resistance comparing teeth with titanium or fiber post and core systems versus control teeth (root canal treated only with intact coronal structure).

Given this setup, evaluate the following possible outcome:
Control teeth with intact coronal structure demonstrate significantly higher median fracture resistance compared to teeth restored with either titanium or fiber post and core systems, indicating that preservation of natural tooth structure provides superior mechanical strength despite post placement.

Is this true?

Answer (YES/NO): NO